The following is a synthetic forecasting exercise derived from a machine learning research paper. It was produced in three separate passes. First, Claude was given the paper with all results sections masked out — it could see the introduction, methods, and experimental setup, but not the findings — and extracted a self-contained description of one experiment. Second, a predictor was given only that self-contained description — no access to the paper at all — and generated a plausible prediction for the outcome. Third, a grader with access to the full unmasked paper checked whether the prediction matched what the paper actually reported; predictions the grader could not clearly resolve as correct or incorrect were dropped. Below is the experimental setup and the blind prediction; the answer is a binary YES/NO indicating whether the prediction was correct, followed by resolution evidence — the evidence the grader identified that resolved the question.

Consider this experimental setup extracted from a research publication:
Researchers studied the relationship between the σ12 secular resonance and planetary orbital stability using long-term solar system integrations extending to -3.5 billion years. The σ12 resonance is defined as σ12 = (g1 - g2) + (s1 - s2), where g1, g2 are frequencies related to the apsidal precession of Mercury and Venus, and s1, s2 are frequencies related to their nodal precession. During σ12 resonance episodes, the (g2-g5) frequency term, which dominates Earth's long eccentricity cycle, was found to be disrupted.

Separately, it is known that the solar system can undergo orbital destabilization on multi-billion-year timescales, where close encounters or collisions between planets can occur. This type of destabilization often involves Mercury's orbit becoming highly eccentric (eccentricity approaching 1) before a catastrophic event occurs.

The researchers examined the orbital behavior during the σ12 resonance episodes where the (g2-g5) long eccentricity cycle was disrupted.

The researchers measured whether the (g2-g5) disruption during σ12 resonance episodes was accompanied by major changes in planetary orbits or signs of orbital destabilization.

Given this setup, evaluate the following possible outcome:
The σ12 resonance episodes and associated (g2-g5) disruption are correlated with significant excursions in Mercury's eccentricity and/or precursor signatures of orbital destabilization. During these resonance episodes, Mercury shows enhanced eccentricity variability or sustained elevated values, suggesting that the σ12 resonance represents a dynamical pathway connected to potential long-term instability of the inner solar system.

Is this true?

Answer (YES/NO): NO